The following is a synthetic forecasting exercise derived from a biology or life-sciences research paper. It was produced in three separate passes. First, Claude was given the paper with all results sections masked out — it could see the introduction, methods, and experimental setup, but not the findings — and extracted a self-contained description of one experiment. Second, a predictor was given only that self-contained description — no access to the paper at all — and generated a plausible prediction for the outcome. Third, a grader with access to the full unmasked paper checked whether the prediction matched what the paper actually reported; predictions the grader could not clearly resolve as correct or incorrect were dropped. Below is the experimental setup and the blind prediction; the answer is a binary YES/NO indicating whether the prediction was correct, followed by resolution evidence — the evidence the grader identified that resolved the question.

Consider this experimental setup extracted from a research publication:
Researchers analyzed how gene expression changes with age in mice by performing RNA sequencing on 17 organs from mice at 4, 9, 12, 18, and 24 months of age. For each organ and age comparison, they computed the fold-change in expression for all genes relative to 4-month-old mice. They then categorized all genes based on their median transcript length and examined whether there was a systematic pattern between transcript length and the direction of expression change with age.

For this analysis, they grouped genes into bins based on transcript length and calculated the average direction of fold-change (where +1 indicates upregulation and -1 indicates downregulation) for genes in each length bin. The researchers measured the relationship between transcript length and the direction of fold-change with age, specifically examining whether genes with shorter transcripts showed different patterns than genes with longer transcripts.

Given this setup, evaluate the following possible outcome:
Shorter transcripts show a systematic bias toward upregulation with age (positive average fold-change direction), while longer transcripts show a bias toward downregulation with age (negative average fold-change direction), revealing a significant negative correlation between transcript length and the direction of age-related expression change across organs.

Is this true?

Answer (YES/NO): YES